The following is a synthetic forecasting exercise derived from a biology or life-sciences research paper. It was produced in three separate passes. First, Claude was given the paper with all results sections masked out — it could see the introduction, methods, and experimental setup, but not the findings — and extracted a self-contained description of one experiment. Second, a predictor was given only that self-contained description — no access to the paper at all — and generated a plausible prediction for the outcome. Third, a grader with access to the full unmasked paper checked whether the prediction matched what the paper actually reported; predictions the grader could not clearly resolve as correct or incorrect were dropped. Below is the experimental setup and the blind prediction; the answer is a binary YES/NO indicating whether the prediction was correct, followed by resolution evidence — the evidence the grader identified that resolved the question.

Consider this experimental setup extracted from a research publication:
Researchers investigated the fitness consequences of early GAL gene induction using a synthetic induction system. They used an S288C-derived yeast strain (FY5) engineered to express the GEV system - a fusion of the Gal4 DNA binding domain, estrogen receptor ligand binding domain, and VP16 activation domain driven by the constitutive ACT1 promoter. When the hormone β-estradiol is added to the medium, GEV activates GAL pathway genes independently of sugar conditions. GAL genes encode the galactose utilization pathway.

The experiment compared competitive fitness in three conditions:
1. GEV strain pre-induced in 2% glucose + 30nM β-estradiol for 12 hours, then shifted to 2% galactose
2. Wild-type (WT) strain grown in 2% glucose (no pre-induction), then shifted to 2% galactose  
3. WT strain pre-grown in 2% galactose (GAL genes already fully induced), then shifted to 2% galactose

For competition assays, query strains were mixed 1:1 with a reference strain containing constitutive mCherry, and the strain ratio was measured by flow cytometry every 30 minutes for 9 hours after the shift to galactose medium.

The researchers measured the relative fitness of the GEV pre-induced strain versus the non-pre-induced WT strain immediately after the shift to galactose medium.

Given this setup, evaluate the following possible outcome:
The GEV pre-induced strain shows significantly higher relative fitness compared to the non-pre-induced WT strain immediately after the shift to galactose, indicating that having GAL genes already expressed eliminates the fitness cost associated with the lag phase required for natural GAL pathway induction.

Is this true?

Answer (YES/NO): YES